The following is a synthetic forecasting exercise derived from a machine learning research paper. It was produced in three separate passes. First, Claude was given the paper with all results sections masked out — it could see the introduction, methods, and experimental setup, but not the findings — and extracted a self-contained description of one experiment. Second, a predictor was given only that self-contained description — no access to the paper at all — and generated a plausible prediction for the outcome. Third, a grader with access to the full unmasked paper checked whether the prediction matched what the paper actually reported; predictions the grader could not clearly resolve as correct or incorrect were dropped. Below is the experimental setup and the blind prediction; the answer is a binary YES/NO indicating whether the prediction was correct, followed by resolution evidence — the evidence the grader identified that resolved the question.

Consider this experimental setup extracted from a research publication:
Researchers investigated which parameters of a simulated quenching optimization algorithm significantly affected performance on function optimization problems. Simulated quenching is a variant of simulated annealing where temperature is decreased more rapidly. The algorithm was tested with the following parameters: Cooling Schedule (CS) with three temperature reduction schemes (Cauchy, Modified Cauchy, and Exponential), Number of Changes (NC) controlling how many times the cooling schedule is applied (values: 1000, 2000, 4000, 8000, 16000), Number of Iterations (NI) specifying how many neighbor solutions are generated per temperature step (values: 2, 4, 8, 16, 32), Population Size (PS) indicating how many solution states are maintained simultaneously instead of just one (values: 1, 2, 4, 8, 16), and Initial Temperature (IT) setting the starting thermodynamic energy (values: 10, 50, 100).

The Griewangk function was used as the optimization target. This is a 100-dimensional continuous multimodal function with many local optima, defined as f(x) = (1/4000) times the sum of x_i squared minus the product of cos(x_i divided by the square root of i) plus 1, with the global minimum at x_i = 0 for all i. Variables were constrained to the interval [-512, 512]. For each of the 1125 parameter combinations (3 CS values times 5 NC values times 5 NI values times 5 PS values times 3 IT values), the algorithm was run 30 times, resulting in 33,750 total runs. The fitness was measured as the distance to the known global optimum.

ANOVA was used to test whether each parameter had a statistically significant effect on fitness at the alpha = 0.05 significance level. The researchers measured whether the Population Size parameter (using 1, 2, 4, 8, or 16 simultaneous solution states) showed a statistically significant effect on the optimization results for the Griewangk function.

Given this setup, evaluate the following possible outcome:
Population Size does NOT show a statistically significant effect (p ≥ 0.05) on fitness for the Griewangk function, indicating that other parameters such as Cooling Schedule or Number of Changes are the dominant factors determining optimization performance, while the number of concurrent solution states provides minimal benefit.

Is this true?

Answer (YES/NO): NO